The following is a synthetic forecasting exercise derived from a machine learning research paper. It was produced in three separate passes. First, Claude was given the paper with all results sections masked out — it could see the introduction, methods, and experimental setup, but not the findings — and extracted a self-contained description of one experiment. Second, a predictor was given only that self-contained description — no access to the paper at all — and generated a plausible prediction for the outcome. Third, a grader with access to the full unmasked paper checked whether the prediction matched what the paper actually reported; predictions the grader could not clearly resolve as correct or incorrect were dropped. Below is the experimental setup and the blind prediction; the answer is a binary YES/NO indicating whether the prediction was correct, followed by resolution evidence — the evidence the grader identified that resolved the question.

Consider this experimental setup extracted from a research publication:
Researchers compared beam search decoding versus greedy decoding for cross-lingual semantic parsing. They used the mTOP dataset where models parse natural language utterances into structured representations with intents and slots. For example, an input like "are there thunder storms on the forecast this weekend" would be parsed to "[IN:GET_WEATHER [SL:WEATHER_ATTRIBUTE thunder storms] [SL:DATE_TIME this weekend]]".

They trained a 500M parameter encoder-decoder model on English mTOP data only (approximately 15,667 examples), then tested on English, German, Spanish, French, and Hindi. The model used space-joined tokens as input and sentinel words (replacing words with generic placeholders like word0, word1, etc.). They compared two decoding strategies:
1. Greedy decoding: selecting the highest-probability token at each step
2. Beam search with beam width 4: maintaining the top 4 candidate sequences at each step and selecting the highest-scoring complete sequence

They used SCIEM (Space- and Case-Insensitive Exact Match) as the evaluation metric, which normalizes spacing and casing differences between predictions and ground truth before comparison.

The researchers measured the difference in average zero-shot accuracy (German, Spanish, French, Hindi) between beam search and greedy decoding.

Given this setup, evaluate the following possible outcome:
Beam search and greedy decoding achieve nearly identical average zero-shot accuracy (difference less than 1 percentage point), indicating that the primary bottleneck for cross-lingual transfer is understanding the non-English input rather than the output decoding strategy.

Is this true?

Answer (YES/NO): YES